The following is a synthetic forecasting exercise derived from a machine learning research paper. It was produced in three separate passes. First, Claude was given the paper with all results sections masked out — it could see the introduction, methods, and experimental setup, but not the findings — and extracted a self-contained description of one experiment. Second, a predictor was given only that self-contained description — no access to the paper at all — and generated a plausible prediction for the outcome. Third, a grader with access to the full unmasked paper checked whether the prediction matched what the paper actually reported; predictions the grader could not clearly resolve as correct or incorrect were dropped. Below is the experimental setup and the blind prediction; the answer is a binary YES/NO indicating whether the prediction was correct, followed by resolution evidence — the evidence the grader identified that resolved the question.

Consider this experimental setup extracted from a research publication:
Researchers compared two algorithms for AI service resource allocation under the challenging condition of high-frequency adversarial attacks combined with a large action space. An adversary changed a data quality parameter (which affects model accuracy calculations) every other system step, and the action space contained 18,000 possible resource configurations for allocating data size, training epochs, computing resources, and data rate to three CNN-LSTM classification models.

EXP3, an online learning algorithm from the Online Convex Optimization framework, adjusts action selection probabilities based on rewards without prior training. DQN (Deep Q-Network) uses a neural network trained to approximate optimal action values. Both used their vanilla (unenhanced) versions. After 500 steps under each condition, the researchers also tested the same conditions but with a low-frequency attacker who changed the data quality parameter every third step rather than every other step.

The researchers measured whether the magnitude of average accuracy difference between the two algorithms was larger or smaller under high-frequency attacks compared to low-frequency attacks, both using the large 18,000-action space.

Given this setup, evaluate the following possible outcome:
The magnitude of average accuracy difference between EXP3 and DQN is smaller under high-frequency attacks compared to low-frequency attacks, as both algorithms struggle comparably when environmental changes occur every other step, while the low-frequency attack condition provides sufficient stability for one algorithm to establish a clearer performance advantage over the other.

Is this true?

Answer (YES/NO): NO